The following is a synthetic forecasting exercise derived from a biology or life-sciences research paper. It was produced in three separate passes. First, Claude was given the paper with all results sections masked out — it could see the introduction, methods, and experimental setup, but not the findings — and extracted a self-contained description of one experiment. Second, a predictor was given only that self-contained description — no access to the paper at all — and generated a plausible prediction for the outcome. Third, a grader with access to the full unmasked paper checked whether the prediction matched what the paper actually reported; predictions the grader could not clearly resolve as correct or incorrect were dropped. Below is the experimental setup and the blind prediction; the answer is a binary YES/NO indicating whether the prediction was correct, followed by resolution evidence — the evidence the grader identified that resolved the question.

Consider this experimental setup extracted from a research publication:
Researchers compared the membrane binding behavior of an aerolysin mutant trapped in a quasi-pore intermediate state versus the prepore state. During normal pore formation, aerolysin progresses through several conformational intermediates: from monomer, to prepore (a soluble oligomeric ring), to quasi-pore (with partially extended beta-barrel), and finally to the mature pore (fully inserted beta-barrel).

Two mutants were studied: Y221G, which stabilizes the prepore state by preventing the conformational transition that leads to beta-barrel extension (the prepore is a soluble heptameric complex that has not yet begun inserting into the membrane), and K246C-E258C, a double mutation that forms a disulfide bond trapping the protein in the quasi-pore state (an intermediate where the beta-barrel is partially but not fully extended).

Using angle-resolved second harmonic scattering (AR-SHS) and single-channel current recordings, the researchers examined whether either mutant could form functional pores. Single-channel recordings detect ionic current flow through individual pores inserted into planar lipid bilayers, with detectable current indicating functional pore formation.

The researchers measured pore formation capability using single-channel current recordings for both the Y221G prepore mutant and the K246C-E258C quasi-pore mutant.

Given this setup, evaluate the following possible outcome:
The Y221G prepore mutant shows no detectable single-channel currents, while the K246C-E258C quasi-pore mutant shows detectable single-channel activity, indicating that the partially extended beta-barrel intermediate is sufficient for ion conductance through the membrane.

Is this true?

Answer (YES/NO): NO